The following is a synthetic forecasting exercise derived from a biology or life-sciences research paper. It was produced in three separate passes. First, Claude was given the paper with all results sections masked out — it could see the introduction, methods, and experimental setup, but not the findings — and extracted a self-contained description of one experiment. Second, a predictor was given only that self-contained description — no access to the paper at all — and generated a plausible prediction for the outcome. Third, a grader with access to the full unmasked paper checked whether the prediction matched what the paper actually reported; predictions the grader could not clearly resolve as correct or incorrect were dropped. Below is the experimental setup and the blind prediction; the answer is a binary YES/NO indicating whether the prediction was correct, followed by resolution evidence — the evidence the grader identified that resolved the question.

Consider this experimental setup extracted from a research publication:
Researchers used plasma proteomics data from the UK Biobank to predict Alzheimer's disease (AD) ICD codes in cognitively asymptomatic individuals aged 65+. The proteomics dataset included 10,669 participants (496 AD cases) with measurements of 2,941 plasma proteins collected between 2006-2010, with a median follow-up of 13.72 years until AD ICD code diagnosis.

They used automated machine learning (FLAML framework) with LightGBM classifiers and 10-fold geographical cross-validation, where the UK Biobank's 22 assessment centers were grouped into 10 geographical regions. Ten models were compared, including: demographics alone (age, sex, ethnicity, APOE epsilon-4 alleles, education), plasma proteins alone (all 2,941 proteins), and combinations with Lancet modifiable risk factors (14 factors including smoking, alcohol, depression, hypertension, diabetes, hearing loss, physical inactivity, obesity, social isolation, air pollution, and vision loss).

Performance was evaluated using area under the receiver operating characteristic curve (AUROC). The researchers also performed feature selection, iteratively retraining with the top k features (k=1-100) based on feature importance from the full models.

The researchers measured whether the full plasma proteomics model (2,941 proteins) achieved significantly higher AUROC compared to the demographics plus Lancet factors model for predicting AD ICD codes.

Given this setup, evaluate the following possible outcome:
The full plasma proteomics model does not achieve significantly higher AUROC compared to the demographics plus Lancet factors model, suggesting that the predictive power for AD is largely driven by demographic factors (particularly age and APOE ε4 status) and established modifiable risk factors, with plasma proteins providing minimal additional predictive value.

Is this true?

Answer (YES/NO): YES